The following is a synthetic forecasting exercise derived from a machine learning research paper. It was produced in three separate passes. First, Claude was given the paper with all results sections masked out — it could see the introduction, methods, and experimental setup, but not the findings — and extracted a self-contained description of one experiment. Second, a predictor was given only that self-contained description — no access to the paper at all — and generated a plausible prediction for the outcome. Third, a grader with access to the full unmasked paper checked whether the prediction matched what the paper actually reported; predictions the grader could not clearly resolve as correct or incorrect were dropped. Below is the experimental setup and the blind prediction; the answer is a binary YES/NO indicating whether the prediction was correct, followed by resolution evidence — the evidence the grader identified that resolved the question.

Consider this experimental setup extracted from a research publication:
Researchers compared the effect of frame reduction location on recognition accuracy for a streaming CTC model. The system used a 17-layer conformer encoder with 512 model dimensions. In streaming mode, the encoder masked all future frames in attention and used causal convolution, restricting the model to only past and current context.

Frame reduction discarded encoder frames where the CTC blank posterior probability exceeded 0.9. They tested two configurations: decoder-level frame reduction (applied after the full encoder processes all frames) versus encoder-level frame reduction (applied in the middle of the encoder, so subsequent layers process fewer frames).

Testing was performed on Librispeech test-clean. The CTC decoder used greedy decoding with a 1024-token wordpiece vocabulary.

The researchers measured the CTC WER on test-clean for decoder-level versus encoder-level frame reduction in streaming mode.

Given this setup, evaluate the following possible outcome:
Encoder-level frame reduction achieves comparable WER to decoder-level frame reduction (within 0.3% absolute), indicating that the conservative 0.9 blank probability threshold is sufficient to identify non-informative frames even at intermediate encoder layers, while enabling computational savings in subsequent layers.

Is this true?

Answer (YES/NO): NO